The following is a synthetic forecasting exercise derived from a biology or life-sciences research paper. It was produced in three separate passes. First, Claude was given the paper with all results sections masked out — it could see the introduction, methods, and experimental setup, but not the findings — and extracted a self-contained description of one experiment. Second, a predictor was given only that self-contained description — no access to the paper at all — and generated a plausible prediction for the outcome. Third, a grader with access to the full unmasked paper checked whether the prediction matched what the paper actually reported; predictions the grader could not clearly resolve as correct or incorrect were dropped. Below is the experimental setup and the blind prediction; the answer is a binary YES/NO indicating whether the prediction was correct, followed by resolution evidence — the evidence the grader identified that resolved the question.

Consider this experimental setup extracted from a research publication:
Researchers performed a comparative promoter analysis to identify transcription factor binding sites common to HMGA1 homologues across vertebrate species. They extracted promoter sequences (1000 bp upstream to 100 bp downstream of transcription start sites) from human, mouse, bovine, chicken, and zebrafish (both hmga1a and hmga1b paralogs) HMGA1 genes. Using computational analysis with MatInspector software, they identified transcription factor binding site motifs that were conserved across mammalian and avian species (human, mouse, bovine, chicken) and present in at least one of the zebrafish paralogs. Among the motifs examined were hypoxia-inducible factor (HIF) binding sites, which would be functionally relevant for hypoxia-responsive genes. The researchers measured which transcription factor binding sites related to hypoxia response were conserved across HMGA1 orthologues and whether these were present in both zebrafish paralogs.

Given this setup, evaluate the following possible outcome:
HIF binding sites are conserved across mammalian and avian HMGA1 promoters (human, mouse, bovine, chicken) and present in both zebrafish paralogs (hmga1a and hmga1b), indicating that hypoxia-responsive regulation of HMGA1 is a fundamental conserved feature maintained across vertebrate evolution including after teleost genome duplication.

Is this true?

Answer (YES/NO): YES